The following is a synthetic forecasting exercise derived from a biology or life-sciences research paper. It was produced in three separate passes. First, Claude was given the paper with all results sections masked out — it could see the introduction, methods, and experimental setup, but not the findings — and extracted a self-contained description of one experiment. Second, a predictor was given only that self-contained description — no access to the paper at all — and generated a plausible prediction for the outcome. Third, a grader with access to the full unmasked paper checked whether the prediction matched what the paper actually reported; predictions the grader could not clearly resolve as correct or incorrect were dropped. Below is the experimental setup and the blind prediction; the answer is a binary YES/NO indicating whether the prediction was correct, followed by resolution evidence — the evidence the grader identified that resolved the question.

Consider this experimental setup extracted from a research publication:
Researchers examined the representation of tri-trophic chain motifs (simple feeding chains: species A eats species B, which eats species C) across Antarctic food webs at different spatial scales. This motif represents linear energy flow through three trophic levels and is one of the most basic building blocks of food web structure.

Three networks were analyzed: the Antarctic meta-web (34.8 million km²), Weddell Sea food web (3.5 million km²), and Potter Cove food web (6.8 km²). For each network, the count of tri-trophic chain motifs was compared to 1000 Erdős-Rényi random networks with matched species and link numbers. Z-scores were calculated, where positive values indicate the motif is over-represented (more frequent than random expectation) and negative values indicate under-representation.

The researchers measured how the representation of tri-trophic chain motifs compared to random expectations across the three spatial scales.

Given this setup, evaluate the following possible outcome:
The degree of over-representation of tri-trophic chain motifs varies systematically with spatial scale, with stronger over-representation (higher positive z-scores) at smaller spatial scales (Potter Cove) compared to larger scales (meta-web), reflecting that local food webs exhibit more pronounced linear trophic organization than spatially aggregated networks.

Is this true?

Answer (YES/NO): NO